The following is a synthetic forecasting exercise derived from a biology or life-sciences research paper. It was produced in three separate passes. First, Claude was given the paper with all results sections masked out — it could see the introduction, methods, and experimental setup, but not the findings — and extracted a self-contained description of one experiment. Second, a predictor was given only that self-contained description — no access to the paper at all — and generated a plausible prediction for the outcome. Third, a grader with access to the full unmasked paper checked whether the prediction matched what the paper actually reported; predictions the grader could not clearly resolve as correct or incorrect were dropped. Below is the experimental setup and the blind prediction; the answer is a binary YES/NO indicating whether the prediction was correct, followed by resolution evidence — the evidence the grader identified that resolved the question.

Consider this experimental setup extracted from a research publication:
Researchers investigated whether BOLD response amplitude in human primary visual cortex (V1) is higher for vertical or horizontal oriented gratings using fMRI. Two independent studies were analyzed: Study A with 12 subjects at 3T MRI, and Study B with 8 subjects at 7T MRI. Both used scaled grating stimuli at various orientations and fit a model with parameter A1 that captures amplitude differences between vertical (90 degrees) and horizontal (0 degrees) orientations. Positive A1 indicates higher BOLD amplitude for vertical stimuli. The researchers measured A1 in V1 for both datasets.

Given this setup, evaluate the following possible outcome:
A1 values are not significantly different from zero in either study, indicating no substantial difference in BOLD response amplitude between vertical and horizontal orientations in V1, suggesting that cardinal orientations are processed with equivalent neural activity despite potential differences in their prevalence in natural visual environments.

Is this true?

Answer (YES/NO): NO